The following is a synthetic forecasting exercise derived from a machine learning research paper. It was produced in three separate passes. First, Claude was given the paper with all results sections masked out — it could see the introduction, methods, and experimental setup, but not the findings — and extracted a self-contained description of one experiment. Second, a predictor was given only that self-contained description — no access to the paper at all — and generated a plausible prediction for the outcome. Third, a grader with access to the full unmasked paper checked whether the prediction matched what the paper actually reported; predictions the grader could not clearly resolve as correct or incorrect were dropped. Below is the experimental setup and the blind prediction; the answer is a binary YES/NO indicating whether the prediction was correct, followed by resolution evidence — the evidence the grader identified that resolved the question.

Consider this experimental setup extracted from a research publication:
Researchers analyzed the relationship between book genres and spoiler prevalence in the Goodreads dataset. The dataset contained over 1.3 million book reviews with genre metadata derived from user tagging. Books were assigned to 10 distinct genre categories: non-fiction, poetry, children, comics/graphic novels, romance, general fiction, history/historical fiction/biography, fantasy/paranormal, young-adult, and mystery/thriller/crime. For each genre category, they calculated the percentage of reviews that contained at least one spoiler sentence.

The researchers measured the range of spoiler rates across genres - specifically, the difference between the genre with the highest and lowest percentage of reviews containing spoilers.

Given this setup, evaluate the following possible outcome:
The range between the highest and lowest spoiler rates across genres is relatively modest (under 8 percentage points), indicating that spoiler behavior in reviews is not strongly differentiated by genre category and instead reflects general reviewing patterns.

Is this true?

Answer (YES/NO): YES